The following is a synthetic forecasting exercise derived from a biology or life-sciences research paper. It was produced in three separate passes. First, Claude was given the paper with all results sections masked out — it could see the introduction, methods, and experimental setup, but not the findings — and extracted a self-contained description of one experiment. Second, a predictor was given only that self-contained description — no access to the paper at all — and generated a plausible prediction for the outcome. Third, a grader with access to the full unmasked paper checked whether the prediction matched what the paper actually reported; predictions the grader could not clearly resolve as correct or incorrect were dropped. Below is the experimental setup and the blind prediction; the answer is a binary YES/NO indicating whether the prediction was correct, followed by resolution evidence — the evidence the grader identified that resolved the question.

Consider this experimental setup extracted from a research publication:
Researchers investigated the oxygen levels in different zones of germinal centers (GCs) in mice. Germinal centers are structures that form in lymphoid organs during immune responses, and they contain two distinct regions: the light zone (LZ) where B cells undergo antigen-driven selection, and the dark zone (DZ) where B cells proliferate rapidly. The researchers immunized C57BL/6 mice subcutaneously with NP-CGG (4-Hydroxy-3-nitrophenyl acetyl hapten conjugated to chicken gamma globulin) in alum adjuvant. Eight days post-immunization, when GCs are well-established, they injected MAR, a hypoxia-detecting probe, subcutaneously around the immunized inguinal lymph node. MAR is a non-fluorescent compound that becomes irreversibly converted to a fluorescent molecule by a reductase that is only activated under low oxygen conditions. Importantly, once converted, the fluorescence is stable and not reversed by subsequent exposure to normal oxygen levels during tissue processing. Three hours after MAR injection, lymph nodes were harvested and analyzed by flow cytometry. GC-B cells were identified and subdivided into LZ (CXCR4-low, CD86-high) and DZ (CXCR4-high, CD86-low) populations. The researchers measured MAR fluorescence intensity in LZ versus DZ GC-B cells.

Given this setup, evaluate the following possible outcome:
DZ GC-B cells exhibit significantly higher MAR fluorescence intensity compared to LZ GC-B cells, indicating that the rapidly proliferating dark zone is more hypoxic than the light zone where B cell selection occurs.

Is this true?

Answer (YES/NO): NO